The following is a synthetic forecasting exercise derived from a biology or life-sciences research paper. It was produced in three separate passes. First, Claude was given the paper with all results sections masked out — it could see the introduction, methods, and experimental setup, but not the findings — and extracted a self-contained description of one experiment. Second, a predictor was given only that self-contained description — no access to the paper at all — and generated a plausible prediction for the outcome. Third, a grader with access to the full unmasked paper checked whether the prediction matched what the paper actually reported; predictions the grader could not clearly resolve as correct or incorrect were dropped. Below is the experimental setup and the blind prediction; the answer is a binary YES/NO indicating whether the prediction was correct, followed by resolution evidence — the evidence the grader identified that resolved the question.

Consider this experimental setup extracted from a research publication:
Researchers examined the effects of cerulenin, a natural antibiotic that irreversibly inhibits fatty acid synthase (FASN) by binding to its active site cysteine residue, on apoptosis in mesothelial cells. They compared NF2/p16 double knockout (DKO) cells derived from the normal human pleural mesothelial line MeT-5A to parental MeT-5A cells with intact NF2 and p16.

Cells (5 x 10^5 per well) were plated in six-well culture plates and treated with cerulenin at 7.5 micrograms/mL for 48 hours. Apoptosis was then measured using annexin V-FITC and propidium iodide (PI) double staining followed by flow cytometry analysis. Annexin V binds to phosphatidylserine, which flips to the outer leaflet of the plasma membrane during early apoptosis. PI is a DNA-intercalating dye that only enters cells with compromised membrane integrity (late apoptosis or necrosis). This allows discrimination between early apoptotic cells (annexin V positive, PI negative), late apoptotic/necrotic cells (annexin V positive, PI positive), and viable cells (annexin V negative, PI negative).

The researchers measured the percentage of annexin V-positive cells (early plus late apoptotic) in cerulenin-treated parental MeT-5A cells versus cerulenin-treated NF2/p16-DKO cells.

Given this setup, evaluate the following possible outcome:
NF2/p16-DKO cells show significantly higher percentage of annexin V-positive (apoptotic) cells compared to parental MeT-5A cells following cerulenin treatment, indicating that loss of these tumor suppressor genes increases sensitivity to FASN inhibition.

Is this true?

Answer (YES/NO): YES